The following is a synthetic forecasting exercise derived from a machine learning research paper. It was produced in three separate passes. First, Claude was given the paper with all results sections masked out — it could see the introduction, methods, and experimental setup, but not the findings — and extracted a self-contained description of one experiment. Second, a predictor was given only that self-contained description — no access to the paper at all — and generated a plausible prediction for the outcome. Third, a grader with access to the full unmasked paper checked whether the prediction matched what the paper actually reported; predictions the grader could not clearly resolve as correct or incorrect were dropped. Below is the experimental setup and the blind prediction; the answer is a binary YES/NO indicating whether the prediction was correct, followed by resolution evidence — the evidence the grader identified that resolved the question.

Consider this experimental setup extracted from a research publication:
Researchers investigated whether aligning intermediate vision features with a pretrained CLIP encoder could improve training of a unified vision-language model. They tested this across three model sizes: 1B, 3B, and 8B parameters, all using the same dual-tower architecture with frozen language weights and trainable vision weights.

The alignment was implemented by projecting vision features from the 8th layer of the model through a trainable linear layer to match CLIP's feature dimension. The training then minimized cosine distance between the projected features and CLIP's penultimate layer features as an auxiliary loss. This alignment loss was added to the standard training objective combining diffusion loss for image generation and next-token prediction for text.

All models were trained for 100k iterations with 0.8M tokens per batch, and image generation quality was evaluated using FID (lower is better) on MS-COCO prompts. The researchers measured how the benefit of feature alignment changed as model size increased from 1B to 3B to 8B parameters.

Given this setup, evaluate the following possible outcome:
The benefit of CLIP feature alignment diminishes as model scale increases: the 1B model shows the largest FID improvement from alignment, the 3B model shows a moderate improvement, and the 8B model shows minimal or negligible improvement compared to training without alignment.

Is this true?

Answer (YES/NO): NO